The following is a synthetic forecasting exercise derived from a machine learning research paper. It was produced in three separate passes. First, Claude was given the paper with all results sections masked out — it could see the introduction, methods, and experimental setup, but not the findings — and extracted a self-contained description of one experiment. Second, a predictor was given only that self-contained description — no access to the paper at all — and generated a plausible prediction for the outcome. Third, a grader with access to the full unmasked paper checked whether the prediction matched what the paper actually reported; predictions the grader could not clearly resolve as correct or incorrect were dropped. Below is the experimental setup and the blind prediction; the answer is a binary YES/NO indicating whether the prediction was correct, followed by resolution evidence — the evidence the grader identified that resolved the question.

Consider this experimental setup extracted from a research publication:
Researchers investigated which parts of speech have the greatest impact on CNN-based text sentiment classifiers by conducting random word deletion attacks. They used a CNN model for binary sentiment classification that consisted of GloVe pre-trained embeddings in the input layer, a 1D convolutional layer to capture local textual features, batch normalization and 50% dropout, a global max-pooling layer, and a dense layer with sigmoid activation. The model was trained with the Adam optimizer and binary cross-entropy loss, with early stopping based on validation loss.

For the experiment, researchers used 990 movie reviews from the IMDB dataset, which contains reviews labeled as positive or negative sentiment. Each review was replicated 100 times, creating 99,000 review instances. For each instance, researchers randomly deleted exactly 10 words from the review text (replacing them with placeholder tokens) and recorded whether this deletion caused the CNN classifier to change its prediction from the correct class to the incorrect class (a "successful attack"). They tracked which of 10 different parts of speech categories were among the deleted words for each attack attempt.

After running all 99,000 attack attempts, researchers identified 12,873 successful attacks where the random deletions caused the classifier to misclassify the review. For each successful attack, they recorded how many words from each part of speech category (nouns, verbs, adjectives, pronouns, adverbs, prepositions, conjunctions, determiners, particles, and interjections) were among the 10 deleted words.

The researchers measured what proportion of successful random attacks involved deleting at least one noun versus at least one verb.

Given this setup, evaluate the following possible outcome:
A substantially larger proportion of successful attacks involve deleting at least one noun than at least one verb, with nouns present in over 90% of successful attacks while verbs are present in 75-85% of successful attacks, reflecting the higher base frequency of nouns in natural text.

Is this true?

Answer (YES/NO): NO